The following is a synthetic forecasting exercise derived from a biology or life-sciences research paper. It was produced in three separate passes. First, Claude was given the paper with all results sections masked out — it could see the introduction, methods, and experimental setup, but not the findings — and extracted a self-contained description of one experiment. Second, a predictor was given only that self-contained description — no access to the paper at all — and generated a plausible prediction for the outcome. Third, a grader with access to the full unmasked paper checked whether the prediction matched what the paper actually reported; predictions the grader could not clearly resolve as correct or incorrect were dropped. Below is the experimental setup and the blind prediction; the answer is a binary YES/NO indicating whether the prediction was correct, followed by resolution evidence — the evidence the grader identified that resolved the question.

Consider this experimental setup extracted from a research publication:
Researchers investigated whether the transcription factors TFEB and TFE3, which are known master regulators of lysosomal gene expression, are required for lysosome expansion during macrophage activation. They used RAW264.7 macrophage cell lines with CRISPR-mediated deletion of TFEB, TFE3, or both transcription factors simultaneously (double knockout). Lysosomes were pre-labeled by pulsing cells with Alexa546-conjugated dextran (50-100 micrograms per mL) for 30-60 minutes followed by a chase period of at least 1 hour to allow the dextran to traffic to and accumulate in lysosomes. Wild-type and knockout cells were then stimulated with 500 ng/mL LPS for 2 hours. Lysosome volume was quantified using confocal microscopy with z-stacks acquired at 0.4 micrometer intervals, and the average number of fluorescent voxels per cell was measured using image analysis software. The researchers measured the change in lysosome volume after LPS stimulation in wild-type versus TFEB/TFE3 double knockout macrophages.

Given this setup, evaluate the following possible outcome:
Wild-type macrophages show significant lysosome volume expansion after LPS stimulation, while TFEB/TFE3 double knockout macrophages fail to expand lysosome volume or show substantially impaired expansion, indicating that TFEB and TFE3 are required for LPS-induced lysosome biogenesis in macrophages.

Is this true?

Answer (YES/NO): NO